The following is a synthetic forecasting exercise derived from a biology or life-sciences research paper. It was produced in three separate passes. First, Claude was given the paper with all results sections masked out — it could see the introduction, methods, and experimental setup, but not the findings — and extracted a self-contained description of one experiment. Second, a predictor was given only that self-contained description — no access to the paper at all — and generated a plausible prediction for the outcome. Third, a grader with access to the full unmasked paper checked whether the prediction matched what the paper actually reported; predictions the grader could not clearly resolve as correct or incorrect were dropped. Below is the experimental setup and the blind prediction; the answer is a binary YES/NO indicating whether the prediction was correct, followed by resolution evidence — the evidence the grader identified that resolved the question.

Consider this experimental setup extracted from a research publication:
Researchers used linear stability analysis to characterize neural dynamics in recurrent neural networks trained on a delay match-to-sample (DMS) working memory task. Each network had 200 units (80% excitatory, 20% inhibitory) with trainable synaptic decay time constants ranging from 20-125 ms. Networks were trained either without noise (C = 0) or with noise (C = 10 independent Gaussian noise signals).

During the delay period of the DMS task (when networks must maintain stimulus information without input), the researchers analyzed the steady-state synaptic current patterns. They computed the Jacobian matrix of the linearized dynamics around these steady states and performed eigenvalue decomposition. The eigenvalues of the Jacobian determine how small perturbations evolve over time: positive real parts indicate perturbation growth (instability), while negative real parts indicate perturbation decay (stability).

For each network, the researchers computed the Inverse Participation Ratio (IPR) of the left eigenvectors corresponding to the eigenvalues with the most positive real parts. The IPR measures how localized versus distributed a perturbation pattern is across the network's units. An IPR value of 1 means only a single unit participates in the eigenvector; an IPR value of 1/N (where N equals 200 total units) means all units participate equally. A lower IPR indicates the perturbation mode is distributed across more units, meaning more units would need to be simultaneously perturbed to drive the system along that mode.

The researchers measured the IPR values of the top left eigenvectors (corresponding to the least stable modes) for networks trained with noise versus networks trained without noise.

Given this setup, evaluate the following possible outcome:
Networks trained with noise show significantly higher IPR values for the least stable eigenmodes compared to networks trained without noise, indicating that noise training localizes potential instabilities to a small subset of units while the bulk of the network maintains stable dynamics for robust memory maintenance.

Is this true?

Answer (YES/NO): NO